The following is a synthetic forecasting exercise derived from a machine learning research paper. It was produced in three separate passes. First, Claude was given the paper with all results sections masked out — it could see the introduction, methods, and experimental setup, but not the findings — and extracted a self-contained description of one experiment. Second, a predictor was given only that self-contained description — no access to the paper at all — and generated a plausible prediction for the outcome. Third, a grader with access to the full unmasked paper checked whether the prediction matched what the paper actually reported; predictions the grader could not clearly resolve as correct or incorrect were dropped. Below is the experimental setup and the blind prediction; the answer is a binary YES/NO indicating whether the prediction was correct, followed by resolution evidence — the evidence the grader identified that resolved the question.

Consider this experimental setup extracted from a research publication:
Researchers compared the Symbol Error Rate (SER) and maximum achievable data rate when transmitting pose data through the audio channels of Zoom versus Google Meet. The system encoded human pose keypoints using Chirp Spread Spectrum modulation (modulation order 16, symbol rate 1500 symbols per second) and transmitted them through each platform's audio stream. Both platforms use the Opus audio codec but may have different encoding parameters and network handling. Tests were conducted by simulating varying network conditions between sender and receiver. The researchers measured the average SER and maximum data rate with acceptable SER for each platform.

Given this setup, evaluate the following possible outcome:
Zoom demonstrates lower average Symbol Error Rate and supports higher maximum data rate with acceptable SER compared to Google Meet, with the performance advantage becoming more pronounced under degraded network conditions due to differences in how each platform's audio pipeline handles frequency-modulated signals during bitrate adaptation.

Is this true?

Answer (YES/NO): NO